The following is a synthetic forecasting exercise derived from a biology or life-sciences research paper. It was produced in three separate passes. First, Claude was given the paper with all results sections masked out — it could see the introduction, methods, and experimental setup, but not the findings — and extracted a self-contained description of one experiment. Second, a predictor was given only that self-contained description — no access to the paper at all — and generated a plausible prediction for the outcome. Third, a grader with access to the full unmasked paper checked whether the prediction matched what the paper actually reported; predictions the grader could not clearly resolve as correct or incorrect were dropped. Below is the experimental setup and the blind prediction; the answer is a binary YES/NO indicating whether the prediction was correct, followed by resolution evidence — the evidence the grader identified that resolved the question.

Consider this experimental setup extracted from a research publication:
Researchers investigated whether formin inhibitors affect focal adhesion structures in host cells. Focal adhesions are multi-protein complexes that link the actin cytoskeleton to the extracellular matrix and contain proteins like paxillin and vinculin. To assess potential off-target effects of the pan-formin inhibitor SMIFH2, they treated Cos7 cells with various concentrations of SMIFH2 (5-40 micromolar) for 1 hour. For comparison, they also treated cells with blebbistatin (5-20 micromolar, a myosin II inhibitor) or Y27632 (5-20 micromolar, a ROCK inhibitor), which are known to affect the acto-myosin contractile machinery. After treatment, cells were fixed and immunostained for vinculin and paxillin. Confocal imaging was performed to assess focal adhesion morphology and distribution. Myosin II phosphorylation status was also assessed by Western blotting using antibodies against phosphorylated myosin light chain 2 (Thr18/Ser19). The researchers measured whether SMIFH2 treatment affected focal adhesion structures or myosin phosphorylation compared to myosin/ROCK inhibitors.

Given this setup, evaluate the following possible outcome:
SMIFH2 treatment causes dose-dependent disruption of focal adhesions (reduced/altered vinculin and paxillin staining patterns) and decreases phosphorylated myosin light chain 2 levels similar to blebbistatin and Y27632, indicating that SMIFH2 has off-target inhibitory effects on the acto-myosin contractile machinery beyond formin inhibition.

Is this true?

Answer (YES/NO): NO